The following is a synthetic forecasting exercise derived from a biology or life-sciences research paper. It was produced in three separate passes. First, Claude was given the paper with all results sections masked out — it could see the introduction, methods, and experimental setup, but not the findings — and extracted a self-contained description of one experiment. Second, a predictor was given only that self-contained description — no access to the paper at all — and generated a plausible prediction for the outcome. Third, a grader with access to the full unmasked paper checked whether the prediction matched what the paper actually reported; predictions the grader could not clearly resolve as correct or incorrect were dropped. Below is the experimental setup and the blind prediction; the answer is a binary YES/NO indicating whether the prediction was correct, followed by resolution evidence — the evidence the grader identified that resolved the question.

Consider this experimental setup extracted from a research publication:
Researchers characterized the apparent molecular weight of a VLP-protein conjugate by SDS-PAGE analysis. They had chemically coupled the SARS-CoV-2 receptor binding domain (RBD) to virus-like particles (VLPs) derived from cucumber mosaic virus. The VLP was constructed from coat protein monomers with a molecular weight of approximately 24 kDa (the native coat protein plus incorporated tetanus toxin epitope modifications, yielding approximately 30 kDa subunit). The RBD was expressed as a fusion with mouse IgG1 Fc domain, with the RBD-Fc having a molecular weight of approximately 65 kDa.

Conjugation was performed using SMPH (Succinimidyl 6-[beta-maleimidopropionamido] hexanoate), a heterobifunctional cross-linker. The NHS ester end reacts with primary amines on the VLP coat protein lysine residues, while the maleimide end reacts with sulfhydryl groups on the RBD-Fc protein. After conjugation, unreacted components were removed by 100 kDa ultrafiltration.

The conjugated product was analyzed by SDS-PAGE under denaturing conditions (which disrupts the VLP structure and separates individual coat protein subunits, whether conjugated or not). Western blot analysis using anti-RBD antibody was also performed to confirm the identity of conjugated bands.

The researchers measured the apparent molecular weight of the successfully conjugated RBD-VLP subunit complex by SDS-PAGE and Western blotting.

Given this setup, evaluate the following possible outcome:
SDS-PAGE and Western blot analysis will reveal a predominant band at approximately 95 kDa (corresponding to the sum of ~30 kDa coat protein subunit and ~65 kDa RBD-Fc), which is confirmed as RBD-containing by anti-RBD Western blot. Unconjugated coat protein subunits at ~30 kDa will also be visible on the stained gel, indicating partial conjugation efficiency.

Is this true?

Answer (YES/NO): NO